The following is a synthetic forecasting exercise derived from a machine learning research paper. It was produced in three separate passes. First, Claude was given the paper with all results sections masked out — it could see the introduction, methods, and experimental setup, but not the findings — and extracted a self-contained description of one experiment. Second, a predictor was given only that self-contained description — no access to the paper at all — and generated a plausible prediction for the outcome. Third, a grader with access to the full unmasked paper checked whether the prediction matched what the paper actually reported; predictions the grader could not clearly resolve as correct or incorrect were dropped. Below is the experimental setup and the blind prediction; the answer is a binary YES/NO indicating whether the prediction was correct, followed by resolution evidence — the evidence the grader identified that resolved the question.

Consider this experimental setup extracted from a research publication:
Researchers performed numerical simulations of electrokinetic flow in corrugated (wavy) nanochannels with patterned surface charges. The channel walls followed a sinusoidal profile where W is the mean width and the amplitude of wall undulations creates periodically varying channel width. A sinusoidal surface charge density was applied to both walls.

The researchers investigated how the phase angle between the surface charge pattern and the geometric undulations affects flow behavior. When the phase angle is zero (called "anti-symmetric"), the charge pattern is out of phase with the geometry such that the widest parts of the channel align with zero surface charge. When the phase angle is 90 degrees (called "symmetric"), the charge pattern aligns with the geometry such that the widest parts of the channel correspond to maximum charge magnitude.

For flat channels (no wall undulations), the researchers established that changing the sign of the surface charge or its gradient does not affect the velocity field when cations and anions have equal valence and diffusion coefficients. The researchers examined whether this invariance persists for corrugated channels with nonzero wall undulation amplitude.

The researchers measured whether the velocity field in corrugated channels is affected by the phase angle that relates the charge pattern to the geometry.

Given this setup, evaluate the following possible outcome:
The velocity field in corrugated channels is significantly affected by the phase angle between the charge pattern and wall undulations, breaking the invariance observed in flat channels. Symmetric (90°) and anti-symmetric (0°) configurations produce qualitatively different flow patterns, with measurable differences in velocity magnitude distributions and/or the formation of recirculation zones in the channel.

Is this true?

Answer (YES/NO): YES